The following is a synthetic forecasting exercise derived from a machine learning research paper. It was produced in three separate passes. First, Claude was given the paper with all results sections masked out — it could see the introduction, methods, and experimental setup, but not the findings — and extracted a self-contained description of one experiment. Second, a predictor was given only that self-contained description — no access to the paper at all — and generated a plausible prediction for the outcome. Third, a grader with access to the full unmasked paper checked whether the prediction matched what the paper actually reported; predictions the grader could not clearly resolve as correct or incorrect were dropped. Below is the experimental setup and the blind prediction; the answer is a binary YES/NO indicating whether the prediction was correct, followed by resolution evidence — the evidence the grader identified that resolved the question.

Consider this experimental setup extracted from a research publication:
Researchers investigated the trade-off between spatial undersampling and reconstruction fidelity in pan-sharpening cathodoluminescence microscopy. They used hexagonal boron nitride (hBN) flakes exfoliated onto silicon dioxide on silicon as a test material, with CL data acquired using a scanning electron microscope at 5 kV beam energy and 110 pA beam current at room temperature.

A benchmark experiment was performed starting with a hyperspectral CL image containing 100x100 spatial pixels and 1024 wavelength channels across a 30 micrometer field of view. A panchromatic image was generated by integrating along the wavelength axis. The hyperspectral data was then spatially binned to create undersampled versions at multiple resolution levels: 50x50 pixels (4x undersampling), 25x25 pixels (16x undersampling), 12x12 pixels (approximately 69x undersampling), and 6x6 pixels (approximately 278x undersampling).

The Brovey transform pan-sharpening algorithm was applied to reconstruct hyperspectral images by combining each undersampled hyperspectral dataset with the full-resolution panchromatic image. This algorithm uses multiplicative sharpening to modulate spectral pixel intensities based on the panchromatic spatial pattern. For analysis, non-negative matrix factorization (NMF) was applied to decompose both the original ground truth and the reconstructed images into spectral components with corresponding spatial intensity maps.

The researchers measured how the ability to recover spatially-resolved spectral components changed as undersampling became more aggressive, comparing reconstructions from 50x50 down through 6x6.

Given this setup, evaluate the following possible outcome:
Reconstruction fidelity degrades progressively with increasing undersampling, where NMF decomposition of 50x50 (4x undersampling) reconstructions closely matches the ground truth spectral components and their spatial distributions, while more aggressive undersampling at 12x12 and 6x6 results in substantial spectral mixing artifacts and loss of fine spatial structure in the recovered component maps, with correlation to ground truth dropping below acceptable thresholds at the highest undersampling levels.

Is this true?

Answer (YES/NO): NO